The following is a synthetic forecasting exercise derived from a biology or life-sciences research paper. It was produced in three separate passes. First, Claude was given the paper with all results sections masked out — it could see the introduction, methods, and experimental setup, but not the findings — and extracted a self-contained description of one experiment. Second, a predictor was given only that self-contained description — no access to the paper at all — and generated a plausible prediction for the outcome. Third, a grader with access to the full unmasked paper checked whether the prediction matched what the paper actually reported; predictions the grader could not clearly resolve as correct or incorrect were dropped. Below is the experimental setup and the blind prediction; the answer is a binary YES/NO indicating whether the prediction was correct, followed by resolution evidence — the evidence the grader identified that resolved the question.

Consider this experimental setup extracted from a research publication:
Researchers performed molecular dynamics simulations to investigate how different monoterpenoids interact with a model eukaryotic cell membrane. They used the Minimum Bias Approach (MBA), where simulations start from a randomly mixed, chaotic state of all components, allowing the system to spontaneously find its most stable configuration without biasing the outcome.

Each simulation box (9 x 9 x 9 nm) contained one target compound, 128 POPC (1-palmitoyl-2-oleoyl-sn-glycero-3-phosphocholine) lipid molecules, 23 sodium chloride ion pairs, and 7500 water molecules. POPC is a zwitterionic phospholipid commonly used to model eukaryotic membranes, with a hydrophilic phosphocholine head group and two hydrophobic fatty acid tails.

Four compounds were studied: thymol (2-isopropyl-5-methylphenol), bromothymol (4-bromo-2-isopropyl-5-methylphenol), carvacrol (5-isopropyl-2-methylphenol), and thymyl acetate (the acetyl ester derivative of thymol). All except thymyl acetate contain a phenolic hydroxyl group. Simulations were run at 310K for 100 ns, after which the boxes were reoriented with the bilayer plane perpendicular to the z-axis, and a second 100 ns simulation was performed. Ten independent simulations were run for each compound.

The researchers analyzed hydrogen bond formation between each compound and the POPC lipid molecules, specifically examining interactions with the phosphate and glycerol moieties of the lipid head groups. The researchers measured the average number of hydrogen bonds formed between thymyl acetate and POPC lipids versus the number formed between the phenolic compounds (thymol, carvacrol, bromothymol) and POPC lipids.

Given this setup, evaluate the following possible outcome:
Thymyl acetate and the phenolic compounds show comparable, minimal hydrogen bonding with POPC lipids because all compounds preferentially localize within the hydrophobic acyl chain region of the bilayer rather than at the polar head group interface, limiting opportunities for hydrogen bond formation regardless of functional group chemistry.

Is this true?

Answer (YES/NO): NO